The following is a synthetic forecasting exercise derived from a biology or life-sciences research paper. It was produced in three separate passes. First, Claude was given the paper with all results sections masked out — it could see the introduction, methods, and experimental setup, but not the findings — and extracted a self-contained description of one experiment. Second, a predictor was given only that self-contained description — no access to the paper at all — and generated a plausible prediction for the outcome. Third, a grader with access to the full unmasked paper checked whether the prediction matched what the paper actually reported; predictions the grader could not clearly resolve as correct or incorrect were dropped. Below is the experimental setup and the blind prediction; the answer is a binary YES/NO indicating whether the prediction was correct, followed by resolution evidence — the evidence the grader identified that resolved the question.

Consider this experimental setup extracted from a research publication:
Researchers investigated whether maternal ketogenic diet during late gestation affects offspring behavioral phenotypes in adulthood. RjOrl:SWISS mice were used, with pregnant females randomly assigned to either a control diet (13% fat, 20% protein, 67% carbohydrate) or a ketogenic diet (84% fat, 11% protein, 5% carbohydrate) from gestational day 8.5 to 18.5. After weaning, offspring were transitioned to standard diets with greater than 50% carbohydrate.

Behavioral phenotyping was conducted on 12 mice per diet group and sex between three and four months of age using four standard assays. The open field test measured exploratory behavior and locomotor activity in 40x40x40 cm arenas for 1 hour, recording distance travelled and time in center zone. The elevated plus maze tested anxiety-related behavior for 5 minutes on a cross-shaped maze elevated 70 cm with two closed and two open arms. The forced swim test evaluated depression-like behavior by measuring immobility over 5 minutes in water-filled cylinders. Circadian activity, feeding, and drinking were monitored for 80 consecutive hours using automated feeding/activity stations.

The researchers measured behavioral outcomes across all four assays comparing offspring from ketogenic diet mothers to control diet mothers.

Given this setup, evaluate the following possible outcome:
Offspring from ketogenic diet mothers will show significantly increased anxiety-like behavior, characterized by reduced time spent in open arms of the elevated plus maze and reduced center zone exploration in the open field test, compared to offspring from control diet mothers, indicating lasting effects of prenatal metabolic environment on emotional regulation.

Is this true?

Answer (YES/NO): NO